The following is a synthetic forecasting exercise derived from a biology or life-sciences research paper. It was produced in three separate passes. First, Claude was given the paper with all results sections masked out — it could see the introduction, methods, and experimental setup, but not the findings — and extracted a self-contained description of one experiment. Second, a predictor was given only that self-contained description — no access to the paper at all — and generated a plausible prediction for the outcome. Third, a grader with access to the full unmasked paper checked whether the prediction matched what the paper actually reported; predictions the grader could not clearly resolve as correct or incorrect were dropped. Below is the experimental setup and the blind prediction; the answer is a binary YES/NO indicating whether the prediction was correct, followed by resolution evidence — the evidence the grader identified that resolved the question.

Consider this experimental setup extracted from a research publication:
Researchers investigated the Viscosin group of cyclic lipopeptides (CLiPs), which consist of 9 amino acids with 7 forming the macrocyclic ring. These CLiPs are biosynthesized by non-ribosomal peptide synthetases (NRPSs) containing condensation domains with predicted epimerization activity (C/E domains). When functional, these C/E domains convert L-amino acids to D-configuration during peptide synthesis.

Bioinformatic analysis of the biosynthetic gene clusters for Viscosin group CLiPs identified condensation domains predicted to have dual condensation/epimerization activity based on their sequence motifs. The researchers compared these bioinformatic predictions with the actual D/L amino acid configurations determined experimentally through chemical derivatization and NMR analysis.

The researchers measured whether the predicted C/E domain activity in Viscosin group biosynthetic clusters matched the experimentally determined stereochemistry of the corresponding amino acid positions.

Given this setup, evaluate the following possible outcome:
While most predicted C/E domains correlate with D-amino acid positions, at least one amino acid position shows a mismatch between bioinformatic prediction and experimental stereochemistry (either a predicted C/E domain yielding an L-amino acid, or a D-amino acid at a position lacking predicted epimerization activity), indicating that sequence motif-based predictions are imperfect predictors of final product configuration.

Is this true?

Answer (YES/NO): YES